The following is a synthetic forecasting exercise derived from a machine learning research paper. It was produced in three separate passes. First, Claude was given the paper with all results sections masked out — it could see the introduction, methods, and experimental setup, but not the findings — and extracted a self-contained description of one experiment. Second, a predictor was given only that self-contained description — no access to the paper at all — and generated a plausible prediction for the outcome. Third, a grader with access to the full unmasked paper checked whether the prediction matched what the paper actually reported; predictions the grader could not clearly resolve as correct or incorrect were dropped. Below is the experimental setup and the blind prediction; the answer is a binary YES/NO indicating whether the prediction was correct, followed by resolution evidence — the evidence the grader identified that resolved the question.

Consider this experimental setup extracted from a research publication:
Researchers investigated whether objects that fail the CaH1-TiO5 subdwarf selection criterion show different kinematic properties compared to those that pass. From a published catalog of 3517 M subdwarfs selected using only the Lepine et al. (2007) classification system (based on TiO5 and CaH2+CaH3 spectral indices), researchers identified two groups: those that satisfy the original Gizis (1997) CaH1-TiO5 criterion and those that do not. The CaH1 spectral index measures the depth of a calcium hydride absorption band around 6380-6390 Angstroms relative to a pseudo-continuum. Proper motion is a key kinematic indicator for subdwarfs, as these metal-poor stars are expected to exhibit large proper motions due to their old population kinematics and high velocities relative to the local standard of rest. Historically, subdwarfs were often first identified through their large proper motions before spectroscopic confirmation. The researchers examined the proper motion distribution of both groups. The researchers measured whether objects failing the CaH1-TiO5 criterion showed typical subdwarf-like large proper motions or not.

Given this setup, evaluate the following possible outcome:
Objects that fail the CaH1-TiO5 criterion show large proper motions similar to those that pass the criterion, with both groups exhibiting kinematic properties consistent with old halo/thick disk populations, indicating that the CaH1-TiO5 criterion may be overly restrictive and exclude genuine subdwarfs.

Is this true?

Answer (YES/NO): NO